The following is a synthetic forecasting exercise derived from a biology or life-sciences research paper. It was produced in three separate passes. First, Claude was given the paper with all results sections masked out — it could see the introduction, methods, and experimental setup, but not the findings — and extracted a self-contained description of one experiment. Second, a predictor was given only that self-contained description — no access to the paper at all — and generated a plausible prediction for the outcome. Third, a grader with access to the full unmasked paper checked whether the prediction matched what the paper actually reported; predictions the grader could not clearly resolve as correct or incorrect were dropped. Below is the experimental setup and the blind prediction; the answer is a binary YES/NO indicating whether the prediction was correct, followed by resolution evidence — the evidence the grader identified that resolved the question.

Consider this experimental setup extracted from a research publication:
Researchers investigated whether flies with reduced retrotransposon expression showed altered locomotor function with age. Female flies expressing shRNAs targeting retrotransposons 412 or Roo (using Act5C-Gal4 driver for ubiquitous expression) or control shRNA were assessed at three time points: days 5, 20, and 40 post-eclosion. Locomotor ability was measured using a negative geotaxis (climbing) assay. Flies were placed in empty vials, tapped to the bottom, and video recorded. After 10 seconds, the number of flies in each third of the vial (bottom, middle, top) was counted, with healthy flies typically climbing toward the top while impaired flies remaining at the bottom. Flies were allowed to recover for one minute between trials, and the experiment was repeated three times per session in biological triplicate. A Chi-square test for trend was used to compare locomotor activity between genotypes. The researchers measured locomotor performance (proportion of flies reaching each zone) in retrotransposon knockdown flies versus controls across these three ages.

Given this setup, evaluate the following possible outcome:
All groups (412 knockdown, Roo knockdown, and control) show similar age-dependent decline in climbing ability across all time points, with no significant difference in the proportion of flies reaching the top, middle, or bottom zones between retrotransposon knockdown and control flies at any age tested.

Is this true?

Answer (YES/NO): NO